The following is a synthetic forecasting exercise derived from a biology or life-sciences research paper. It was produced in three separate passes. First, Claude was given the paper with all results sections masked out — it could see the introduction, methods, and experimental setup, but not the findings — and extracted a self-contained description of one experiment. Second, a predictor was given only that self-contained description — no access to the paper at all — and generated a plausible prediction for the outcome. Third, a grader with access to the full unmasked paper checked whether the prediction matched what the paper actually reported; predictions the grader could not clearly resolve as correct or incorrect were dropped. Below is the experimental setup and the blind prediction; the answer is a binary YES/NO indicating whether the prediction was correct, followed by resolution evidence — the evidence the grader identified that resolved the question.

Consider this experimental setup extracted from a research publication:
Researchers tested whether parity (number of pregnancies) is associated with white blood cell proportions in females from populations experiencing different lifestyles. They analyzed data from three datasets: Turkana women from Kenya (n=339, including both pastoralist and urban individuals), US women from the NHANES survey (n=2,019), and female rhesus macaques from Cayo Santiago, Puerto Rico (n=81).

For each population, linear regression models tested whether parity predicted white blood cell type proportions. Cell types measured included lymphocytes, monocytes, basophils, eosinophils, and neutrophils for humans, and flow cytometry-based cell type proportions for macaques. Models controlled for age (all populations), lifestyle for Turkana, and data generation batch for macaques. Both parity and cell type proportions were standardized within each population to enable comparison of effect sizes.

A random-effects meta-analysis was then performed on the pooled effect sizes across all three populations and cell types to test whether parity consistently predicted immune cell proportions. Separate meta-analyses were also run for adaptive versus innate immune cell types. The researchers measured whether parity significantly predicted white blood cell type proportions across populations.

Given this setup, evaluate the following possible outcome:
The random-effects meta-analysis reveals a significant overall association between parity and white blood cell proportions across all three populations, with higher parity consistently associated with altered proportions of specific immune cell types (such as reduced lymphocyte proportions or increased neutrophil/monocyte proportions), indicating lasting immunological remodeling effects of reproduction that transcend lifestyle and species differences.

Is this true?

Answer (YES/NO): NO